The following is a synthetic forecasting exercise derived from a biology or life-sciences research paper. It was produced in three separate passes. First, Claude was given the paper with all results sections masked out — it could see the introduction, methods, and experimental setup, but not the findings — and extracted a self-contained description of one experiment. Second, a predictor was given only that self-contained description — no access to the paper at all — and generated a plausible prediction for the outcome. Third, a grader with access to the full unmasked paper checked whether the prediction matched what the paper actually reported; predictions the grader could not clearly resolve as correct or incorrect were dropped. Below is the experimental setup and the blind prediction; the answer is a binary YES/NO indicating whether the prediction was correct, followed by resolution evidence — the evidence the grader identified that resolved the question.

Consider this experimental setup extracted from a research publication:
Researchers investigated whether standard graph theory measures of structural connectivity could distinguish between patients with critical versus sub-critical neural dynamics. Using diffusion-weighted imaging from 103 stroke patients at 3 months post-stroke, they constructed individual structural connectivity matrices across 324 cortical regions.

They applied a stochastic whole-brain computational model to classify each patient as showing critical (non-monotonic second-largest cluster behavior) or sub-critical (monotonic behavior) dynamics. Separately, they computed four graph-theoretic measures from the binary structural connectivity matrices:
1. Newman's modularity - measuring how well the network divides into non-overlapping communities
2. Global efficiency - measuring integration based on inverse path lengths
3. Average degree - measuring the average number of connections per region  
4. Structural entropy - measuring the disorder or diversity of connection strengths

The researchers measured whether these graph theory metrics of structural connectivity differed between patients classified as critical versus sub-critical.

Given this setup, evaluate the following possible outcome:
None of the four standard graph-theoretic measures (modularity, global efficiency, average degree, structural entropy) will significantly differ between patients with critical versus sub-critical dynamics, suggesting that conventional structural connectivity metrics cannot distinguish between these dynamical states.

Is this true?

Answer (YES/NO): NO